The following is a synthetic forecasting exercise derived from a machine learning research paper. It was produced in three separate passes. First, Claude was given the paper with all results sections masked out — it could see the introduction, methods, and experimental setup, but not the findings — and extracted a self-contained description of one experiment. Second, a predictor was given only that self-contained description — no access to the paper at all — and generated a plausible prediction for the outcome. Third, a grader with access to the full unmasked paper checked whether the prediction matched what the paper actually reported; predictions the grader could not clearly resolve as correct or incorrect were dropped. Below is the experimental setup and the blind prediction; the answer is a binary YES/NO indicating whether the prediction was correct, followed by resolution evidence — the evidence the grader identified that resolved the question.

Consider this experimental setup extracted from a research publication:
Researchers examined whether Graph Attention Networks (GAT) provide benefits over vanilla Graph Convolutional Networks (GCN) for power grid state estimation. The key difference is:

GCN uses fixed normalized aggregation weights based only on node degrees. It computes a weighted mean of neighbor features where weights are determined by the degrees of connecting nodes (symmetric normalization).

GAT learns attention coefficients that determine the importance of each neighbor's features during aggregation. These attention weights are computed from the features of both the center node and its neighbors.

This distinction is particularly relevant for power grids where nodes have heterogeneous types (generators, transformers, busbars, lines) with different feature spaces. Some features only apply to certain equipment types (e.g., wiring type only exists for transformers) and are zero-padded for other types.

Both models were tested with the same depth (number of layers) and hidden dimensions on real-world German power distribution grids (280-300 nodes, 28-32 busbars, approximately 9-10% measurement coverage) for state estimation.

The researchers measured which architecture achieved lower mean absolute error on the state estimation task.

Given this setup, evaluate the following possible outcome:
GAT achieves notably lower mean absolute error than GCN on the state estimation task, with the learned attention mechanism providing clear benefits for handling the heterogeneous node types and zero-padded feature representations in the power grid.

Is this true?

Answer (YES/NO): YES